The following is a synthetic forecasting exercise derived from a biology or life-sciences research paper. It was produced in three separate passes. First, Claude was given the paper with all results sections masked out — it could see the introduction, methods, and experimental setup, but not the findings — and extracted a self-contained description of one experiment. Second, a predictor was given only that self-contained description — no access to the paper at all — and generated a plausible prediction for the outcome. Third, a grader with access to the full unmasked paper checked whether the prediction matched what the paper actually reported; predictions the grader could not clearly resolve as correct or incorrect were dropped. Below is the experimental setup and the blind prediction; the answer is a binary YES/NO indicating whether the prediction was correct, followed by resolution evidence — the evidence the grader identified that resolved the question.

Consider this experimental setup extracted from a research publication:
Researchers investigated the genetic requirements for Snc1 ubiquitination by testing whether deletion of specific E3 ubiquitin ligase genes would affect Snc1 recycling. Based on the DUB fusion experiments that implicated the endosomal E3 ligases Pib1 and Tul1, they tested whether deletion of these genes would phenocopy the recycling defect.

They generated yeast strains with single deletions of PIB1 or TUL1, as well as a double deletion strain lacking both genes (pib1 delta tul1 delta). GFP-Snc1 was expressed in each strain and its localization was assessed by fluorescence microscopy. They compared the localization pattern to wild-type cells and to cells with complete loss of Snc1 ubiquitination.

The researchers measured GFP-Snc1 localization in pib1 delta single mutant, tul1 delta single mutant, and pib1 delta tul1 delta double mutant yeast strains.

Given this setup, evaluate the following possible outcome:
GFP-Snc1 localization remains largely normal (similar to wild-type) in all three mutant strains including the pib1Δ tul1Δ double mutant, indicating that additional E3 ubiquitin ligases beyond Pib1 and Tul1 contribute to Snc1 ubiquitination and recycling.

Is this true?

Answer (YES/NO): NO